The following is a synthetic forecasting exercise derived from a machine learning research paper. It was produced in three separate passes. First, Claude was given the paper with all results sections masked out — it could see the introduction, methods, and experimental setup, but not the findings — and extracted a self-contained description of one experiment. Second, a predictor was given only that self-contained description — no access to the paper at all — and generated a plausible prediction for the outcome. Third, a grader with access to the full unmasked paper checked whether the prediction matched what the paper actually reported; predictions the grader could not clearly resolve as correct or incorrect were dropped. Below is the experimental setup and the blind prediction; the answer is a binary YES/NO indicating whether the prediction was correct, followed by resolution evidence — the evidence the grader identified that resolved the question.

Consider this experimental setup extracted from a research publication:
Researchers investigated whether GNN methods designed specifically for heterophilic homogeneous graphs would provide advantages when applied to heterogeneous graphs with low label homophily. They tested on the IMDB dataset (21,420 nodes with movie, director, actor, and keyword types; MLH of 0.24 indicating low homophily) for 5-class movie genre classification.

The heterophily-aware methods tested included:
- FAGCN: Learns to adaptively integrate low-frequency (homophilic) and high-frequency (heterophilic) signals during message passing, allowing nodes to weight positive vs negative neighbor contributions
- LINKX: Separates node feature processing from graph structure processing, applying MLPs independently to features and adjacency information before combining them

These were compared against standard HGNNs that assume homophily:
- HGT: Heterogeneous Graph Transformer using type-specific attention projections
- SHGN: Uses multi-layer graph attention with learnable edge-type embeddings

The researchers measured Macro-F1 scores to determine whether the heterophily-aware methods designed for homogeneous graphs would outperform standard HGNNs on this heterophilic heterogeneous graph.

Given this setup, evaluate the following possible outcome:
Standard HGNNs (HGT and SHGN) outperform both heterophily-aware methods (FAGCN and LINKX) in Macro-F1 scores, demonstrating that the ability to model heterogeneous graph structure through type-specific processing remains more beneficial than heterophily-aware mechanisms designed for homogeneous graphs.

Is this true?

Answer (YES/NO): NO